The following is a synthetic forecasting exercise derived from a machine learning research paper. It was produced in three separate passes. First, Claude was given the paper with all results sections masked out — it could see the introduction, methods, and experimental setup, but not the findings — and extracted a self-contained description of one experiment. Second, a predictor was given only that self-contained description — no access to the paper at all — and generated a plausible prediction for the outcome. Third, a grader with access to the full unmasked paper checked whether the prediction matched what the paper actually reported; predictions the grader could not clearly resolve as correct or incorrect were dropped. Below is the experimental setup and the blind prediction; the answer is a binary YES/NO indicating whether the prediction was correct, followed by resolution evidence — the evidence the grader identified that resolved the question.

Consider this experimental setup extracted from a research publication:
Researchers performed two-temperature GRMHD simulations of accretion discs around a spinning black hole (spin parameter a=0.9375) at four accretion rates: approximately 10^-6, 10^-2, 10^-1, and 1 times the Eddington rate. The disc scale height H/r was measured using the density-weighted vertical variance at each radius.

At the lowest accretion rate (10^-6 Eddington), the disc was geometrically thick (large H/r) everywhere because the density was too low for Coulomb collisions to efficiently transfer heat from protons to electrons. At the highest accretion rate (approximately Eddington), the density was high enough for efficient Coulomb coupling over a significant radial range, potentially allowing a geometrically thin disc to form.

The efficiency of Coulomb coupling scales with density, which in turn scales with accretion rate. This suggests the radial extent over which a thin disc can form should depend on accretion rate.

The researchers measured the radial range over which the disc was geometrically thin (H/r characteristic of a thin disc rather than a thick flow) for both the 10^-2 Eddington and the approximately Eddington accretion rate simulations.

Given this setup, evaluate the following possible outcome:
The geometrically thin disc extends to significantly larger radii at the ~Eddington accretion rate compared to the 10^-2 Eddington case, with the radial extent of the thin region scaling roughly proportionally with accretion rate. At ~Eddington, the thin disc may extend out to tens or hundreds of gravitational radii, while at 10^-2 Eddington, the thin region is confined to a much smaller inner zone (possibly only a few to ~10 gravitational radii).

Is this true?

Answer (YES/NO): NO